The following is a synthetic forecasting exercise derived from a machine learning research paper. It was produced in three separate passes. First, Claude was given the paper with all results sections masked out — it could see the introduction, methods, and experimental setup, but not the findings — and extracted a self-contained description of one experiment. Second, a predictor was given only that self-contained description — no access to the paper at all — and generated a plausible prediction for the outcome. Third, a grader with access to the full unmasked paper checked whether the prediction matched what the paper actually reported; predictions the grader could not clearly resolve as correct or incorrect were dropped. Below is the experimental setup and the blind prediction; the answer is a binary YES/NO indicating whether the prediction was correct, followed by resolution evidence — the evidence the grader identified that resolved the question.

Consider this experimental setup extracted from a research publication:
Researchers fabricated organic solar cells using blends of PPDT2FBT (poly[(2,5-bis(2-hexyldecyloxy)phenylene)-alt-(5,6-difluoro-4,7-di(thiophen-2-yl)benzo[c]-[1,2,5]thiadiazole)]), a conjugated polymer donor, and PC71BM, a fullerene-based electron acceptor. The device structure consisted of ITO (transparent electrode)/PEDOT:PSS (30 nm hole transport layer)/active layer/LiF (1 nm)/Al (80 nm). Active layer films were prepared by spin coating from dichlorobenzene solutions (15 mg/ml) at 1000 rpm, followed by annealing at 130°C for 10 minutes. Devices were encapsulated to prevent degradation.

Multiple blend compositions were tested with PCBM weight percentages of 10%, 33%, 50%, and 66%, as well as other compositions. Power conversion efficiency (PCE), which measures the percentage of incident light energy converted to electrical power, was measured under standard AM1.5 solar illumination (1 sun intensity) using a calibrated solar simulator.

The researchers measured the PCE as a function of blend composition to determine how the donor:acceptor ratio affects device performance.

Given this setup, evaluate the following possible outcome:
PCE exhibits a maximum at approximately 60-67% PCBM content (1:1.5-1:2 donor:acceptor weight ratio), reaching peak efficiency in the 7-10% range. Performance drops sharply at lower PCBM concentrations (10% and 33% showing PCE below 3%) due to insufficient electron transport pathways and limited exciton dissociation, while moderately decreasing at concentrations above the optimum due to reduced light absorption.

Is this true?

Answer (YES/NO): NO